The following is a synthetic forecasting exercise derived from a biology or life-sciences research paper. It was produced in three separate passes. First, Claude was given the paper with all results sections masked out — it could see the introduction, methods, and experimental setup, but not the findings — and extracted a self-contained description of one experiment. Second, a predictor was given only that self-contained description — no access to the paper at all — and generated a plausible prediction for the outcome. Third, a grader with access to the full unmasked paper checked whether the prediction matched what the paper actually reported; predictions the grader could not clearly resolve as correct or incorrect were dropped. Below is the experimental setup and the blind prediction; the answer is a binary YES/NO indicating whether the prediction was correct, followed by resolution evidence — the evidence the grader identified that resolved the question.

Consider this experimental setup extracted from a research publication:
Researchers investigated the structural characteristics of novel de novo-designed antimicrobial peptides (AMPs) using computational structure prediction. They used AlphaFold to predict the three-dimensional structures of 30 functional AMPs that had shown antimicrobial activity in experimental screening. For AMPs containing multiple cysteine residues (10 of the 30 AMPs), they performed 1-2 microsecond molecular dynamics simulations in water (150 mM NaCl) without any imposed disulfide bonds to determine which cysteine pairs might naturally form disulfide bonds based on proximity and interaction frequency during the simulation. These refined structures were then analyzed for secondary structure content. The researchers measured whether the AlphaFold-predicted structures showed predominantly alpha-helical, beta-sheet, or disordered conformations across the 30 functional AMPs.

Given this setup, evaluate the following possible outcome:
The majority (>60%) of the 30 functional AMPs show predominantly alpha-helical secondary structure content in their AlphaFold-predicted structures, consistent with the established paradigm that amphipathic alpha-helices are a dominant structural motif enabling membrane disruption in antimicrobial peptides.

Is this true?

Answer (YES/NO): YES